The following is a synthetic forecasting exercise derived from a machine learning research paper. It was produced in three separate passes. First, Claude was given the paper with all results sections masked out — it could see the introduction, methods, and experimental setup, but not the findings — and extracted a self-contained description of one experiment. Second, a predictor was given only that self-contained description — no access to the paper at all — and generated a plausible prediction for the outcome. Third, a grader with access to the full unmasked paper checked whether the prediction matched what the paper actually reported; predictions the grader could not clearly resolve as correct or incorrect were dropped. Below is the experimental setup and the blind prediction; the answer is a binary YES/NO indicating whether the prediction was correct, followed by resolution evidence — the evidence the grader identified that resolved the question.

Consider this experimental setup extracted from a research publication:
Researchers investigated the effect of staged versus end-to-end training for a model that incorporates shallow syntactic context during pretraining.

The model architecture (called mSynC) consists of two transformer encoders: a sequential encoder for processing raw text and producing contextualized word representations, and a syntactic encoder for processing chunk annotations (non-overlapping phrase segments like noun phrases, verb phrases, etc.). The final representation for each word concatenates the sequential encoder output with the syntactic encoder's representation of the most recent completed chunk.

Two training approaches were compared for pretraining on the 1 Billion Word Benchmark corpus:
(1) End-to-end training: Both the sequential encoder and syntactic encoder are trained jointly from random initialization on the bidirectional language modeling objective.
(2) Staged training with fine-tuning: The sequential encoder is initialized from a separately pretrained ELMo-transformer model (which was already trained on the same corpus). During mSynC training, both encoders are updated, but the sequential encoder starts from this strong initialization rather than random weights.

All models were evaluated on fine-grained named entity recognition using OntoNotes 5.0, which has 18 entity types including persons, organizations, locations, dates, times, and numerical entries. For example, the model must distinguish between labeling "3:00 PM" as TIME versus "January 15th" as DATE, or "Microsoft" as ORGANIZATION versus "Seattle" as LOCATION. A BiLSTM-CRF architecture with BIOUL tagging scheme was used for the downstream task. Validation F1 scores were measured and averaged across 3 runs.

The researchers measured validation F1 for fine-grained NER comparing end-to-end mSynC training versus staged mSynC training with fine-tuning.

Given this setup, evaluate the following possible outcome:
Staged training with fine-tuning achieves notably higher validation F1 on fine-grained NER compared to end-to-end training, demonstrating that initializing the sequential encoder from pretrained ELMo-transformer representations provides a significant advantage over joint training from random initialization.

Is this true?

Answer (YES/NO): YES